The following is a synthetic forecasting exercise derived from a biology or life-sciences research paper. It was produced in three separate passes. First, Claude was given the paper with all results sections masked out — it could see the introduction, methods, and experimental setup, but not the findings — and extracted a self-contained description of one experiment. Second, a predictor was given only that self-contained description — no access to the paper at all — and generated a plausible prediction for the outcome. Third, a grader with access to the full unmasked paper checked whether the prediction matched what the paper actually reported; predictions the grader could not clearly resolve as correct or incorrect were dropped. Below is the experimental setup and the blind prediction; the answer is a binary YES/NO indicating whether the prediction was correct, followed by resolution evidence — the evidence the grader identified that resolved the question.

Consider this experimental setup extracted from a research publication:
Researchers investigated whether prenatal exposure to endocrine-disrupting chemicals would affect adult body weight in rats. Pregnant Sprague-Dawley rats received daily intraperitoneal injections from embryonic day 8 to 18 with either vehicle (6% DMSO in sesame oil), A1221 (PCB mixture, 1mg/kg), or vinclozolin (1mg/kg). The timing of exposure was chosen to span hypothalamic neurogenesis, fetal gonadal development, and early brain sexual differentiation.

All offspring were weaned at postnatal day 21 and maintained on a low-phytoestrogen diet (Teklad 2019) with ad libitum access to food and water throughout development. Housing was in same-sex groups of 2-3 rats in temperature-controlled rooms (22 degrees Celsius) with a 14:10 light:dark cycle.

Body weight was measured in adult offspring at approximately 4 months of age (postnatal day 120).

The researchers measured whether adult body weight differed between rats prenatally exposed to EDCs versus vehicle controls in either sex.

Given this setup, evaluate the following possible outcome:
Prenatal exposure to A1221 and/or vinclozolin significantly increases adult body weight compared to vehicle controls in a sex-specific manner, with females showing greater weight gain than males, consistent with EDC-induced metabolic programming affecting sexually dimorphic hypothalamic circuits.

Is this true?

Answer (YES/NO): NO